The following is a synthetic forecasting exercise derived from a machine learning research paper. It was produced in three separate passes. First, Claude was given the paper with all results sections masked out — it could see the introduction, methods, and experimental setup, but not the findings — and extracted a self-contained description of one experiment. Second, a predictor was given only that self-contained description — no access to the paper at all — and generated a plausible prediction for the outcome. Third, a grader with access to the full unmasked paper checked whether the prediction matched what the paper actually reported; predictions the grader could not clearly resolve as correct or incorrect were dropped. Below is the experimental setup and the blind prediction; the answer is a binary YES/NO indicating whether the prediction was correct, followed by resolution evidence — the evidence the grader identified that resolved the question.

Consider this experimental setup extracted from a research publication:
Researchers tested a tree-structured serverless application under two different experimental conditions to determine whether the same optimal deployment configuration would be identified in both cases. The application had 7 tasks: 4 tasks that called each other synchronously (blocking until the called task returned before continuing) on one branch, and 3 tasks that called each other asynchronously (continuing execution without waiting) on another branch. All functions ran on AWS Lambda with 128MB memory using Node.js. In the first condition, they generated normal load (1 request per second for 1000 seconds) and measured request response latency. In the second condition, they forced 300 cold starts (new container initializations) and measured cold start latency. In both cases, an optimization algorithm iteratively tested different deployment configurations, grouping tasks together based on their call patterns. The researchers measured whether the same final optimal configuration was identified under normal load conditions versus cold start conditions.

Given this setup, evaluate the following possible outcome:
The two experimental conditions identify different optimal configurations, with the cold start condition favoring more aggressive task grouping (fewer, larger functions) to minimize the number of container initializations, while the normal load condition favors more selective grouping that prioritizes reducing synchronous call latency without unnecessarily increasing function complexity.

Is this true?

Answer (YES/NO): NO